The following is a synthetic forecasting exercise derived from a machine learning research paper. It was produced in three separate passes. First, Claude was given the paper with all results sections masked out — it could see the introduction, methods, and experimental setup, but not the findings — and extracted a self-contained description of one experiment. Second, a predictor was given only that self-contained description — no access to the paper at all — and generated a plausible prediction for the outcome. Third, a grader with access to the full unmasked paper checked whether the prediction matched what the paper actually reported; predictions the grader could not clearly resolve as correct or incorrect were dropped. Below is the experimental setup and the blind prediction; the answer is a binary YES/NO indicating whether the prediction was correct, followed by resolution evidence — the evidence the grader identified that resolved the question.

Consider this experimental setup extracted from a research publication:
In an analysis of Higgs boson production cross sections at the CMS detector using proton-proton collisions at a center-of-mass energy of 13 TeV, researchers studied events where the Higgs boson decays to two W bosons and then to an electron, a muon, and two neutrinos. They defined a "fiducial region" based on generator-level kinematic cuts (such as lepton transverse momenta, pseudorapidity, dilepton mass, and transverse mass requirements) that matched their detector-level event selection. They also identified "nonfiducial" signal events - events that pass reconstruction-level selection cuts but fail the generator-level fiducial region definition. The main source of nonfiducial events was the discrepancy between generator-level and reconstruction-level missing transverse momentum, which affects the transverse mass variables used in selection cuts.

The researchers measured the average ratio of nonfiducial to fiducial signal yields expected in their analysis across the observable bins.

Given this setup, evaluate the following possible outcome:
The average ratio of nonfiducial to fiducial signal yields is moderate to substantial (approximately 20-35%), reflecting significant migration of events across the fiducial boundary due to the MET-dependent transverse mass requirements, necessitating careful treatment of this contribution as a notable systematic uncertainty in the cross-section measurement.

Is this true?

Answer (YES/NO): YES